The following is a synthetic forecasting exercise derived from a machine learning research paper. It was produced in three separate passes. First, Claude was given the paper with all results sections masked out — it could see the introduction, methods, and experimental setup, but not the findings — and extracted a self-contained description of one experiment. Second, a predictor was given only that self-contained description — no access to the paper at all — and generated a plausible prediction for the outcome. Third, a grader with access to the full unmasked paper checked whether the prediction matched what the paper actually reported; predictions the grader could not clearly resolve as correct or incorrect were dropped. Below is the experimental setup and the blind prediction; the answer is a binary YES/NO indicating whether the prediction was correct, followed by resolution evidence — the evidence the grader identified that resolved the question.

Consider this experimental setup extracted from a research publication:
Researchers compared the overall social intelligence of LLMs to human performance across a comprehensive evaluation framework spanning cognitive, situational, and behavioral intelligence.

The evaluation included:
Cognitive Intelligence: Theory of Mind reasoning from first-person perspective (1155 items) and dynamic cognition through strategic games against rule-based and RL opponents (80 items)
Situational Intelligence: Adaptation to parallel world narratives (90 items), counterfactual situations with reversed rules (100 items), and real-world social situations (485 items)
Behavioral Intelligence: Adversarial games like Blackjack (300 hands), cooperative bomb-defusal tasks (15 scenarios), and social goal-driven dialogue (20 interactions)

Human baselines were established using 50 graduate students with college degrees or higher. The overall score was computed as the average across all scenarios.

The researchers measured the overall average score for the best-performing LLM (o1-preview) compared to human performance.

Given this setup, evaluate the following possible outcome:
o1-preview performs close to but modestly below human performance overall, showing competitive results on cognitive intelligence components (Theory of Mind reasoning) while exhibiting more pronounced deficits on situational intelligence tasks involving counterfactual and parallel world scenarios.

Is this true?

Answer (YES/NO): NO